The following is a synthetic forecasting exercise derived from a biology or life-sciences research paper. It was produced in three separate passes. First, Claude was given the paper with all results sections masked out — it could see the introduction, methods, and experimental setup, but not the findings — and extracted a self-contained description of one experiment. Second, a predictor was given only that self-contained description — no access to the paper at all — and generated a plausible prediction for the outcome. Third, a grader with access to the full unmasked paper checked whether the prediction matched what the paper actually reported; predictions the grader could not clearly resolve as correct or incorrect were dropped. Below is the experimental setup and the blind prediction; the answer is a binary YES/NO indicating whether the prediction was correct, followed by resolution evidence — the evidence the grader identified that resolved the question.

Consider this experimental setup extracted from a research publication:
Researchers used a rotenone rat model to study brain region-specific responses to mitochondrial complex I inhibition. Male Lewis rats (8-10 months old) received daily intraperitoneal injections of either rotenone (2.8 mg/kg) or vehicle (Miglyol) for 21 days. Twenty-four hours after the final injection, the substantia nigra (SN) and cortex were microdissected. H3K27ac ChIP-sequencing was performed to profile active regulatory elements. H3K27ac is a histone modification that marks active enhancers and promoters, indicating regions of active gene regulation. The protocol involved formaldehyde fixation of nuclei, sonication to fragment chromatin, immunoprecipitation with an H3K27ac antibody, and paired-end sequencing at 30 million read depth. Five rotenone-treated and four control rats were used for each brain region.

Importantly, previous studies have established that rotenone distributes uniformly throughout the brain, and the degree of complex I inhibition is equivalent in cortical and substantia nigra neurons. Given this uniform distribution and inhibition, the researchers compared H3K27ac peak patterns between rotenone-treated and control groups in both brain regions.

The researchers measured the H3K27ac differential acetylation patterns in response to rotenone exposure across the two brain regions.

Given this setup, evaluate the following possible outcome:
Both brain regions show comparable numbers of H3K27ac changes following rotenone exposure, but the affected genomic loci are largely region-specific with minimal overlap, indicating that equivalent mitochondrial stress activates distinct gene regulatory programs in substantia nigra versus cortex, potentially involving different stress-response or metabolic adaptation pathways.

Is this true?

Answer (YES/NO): NO